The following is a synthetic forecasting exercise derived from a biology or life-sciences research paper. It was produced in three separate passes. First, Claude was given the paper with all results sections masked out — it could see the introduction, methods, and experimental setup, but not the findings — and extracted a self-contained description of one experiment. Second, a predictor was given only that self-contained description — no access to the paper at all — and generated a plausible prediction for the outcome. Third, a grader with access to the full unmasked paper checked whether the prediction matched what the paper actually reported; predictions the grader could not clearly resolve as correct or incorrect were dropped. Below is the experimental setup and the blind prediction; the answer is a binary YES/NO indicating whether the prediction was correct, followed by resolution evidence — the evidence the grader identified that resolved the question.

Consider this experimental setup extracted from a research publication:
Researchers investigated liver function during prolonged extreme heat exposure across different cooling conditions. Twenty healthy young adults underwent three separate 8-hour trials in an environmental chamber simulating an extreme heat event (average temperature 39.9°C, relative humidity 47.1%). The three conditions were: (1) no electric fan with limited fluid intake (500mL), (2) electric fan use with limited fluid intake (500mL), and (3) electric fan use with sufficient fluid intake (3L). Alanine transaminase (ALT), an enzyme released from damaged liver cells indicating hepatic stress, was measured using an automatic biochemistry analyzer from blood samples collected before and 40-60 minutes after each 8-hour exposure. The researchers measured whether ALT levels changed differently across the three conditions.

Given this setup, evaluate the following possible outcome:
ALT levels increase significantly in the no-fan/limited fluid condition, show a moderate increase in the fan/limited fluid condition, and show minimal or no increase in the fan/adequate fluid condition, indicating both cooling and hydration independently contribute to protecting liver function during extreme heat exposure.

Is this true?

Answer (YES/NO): NO